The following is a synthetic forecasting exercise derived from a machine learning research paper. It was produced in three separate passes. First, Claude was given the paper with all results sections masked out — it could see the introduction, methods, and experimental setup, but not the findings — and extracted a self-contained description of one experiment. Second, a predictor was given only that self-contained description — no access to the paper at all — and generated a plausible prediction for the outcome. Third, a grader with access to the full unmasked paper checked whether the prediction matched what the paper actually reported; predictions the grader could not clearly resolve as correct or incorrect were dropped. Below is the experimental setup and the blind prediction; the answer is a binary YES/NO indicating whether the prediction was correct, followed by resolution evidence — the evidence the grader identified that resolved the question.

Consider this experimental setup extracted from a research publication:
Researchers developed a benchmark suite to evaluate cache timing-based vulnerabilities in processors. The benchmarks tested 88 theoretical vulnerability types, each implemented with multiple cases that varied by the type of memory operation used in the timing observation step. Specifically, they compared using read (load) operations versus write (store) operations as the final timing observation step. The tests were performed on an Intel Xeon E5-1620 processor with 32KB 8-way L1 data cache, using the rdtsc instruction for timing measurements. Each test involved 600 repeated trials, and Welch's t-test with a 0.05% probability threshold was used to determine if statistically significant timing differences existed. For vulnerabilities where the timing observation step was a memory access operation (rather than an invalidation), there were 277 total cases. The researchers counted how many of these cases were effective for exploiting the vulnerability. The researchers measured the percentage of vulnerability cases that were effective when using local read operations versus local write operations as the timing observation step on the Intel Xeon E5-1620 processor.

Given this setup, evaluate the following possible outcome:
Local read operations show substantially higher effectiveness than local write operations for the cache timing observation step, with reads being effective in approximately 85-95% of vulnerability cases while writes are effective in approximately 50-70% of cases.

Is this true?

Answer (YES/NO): NO